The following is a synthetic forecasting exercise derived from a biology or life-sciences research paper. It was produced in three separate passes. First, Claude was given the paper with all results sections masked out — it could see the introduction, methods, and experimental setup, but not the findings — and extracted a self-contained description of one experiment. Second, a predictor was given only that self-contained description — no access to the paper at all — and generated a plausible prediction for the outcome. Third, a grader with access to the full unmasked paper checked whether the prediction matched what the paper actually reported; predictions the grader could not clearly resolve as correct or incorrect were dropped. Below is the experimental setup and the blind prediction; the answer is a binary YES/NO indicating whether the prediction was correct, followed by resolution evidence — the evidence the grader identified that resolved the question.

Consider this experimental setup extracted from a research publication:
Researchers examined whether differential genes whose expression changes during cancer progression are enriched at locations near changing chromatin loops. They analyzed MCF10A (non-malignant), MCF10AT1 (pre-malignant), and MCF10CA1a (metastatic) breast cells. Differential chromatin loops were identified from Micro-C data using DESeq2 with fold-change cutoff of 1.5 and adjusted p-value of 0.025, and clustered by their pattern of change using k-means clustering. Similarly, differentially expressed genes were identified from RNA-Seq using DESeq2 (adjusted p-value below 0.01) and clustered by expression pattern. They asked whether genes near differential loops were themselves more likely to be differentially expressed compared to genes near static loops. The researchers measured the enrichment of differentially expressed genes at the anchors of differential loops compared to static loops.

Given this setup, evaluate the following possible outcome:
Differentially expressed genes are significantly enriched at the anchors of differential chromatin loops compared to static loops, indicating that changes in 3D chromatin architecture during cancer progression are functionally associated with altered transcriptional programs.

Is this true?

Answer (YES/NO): YES